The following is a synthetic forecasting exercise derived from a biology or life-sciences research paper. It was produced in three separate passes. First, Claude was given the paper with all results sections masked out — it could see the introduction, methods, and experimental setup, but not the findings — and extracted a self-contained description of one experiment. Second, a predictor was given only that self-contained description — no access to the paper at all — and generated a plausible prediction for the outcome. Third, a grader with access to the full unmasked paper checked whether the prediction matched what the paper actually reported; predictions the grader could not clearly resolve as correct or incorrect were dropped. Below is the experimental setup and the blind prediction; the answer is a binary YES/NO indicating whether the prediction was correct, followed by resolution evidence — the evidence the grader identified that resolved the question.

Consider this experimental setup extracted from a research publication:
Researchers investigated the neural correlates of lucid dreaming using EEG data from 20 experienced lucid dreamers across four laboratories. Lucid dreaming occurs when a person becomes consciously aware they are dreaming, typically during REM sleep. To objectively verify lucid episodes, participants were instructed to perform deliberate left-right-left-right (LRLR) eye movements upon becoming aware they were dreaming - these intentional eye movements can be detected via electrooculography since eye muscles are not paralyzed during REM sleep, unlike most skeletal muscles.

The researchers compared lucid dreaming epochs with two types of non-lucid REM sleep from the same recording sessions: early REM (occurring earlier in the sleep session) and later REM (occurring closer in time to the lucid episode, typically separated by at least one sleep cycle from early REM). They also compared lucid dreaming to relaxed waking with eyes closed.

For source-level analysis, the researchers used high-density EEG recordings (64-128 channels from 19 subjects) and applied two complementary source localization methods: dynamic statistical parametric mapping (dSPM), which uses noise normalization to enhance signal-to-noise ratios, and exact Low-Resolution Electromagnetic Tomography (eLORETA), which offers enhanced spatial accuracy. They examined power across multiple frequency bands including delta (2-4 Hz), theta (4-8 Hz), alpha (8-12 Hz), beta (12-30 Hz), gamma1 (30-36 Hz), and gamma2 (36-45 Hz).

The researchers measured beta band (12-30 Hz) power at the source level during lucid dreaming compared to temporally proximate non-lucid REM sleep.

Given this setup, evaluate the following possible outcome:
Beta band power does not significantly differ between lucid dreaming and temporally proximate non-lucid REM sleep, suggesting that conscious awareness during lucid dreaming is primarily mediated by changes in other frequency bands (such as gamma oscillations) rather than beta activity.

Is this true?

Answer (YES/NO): NO